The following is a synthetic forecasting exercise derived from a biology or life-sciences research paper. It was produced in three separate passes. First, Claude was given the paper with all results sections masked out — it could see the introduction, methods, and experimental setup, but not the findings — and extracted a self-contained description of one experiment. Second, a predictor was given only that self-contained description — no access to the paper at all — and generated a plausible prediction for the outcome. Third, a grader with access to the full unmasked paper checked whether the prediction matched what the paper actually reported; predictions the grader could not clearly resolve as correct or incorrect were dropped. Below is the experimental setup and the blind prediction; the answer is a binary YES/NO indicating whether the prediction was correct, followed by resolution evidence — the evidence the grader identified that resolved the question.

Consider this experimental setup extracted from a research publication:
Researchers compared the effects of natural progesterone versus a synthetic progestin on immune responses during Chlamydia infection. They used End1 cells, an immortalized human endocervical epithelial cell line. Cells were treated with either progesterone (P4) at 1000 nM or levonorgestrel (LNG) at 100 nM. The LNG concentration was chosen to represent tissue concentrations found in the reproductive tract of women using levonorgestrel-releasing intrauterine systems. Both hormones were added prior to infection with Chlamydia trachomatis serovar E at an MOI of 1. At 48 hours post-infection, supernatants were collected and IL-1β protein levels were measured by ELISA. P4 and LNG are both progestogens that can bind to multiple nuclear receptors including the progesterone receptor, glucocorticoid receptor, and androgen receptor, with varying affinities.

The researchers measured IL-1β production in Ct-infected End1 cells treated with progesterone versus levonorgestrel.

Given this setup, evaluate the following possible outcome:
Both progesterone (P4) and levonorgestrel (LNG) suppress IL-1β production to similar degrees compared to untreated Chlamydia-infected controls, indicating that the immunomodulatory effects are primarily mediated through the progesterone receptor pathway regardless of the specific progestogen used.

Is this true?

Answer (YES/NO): NO